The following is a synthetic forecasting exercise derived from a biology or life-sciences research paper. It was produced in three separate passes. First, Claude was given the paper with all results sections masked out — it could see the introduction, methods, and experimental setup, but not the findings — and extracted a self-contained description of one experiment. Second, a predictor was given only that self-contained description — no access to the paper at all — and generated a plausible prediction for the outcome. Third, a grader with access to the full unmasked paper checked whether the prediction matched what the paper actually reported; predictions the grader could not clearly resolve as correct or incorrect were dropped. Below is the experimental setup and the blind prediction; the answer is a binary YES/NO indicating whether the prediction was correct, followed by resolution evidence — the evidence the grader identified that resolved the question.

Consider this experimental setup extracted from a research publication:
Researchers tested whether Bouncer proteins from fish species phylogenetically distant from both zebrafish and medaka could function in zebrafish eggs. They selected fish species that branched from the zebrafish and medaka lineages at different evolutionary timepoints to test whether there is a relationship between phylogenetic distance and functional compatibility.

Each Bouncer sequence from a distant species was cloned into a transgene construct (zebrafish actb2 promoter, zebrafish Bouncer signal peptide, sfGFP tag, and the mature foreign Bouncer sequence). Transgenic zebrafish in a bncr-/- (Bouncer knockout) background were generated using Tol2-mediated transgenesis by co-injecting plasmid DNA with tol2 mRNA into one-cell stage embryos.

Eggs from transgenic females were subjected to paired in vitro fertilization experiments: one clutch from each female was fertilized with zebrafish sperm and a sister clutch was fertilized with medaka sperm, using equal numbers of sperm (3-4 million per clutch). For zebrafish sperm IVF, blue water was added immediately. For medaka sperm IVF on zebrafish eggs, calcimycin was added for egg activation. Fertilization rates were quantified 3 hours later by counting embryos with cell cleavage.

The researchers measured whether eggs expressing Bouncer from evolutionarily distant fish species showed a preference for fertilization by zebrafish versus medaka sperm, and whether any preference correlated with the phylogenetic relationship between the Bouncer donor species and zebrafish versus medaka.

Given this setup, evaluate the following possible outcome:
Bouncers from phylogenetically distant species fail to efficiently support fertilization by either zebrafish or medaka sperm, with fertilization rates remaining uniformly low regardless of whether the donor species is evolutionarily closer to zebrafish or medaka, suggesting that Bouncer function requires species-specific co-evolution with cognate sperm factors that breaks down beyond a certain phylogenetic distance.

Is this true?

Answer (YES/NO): NO